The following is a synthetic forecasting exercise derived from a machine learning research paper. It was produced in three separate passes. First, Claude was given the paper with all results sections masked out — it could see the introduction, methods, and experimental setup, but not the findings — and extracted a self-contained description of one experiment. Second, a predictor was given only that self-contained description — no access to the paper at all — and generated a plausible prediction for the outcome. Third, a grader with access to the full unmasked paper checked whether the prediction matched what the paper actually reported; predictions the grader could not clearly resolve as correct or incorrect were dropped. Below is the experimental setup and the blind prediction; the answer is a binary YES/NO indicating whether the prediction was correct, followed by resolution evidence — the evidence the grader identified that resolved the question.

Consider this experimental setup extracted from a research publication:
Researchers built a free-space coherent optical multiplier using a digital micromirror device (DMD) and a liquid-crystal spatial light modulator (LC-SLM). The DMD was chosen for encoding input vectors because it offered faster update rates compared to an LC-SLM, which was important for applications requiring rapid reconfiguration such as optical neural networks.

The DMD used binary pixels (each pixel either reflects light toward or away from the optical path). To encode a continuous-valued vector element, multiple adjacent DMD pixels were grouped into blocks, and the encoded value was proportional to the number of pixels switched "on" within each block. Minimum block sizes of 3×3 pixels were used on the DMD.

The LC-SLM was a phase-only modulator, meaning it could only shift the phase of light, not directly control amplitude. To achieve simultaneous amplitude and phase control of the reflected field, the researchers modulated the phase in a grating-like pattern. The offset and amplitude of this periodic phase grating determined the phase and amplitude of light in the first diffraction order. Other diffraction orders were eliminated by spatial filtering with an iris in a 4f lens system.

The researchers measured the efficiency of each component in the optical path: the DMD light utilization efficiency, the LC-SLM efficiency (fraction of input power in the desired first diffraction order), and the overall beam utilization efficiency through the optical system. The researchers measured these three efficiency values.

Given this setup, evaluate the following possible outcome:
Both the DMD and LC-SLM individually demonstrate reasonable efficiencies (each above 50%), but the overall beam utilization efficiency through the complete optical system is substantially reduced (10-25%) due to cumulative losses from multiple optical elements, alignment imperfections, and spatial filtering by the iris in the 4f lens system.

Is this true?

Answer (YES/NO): NO